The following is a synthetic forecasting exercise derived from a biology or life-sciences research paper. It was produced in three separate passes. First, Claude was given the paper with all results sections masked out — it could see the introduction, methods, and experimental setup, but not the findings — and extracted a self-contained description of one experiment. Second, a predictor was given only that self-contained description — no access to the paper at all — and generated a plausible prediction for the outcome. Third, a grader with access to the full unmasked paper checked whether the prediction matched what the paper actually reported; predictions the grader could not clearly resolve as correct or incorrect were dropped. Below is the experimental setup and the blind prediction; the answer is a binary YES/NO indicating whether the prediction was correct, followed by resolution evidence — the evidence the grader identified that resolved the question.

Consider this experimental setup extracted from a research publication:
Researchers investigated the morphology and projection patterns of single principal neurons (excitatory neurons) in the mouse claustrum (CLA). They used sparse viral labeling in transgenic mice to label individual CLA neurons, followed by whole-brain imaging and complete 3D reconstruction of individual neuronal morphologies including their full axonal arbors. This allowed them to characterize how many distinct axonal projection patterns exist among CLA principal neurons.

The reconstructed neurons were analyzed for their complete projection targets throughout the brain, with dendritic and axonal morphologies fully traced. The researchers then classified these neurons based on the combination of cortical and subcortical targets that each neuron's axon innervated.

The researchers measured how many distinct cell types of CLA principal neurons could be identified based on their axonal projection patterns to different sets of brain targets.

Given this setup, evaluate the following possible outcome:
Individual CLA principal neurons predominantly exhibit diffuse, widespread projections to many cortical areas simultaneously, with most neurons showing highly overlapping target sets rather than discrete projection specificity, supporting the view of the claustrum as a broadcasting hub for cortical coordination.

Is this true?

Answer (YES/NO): NO